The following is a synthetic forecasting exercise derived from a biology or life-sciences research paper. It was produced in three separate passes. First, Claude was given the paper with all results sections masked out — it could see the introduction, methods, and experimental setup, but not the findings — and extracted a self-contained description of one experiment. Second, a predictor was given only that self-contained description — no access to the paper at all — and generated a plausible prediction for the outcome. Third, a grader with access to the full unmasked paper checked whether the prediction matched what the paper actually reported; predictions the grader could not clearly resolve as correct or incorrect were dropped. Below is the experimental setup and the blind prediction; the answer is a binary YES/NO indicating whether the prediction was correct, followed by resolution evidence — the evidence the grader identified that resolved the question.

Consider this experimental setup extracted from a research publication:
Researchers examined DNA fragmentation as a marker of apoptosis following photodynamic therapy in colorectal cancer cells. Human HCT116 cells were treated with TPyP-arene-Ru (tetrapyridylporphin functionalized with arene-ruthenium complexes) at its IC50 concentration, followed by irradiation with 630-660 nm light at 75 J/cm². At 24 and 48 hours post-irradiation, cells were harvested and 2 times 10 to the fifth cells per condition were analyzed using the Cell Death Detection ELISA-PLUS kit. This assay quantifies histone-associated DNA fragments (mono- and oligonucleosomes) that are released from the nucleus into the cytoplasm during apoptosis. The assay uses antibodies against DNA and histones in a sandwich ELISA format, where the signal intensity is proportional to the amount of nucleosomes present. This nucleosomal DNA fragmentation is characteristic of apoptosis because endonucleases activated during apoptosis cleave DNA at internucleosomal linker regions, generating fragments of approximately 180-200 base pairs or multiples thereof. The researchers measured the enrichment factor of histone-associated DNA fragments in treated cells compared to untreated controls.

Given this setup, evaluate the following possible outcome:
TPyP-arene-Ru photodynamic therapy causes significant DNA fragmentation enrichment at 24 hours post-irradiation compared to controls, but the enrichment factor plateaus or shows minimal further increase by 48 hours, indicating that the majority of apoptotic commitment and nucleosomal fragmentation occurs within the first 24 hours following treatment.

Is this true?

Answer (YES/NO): NO